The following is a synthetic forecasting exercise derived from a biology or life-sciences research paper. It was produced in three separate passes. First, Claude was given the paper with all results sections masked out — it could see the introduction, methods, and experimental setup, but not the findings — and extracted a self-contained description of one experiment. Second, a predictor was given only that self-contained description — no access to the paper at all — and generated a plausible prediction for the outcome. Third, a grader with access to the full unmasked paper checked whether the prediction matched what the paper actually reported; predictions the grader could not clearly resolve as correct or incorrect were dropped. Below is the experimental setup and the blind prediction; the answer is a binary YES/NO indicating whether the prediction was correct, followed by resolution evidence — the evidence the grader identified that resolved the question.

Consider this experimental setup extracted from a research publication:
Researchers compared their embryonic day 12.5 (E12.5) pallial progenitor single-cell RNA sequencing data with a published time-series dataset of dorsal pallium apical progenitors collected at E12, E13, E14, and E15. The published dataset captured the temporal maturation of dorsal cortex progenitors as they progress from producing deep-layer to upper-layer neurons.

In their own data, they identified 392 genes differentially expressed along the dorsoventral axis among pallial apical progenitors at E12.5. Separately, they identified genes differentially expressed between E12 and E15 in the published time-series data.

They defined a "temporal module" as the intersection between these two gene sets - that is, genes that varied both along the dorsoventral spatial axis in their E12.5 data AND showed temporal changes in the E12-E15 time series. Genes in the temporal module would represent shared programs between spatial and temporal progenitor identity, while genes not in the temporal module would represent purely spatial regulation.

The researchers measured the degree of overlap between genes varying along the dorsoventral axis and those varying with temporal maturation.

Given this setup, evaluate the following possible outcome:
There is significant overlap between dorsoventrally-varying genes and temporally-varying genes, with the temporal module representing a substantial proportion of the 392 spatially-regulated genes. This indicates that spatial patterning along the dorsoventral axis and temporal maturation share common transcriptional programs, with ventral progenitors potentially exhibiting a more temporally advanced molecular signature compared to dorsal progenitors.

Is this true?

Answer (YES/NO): NO